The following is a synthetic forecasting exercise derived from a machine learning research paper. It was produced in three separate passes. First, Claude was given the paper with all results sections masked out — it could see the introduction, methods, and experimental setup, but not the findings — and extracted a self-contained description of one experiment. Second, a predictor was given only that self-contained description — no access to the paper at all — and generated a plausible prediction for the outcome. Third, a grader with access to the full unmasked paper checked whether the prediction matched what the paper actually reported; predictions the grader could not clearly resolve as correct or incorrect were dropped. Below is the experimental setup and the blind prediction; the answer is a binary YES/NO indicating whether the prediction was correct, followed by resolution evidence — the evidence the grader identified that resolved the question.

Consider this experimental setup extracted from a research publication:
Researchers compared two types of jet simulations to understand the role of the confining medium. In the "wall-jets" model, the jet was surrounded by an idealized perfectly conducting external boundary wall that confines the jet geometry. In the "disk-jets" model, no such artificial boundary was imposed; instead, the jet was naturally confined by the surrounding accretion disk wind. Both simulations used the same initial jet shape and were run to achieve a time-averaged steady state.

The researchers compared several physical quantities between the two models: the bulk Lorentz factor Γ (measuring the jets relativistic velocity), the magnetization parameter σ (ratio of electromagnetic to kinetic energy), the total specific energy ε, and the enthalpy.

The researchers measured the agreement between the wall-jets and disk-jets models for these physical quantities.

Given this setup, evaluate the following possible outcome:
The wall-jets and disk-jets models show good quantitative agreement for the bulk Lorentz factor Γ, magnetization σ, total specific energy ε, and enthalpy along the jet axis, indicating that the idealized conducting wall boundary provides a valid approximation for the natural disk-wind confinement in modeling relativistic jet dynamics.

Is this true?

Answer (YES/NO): NO